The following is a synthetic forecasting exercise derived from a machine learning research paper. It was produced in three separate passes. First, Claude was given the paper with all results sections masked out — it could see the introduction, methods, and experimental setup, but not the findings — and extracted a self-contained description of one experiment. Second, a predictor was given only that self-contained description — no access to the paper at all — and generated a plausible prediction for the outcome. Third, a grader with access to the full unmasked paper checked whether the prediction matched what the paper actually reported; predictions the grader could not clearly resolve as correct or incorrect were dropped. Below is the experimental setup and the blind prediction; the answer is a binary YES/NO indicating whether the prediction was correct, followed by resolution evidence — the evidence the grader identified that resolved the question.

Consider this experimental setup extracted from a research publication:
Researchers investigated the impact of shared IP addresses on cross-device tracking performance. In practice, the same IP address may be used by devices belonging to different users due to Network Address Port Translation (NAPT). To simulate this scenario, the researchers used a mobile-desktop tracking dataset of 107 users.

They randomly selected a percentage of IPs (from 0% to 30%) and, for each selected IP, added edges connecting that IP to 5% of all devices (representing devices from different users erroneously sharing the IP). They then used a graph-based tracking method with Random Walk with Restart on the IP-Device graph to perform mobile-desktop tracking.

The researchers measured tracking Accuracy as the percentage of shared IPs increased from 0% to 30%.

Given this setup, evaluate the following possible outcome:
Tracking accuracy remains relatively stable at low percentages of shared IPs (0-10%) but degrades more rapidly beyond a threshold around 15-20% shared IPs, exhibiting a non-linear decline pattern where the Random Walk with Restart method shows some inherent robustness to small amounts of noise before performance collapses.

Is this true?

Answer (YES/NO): NO